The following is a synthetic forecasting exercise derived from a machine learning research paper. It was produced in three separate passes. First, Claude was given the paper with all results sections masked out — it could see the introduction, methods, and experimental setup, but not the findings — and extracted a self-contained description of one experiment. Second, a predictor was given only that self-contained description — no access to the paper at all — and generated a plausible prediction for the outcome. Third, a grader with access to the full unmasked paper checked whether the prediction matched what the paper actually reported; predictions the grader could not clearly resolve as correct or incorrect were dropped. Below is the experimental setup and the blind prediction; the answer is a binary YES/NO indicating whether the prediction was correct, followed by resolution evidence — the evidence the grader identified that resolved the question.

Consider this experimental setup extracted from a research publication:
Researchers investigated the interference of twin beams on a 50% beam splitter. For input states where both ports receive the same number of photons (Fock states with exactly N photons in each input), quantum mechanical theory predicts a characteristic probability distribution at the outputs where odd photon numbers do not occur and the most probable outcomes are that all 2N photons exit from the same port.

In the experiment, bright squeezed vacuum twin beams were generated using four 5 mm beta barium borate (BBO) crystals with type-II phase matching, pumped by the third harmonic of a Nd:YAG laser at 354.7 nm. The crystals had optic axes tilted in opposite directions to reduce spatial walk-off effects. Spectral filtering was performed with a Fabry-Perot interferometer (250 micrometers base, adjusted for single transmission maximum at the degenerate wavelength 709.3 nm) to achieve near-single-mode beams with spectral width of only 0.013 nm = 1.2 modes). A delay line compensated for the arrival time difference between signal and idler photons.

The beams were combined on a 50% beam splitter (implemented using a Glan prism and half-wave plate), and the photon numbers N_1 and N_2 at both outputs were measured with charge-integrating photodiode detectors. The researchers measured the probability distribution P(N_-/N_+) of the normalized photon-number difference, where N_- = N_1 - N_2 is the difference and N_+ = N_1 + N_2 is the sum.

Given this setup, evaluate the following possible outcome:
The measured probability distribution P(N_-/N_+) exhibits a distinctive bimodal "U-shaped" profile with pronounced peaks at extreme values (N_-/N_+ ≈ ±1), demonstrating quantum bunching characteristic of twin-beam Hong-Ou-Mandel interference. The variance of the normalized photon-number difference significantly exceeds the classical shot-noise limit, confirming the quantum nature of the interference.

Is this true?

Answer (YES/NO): NO